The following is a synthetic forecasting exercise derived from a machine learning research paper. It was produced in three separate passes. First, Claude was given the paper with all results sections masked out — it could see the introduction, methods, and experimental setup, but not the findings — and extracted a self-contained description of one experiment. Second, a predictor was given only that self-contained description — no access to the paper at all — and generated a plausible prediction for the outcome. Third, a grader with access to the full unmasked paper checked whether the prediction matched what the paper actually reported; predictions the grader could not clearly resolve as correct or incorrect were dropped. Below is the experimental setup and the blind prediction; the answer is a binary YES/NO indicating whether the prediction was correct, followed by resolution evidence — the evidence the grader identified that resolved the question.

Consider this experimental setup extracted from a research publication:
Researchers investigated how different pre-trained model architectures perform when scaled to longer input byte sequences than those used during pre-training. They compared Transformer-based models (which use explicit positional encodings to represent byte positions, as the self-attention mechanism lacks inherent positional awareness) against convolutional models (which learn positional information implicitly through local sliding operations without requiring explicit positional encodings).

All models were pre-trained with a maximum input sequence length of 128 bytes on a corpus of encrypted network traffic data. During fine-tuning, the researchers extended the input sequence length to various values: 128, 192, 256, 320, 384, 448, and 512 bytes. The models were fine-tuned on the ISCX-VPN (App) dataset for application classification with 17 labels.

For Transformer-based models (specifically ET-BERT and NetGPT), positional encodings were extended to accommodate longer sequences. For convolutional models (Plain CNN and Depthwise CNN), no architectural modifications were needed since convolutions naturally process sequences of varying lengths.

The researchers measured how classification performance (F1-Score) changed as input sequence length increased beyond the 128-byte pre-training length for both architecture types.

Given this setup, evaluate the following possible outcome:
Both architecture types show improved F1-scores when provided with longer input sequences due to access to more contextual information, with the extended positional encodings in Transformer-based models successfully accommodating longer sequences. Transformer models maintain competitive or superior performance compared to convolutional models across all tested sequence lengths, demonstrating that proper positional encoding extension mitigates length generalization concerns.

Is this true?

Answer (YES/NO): NO